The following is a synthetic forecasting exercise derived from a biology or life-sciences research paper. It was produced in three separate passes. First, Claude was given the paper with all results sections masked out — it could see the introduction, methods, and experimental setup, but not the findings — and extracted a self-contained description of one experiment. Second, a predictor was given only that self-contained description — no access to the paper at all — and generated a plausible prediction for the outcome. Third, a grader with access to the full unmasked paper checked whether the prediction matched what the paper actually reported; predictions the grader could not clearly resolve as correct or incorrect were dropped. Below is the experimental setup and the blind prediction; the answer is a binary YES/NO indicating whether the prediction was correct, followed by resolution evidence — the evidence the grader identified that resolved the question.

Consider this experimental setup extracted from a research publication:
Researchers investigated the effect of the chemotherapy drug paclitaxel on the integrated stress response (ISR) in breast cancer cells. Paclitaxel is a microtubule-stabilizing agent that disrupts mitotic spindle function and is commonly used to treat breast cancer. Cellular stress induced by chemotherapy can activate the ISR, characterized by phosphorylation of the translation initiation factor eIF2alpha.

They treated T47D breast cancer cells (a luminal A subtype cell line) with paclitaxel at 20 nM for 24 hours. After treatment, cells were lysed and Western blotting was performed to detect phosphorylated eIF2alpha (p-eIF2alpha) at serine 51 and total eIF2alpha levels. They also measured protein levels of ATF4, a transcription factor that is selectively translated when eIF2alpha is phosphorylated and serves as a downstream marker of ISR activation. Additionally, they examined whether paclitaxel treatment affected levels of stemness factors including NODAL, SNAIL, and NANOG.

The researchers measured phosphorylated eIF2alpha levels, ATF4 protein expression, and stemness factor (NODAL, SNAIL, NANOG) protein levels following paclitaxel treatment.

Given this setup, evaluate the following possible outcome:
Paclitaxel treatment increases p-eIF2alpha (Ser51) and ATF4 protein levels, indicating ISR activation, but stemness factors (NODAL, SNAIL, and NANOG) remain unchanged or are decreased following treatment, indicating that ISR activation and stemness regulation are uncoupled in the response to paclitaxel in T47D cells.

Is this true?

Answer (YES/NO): NO